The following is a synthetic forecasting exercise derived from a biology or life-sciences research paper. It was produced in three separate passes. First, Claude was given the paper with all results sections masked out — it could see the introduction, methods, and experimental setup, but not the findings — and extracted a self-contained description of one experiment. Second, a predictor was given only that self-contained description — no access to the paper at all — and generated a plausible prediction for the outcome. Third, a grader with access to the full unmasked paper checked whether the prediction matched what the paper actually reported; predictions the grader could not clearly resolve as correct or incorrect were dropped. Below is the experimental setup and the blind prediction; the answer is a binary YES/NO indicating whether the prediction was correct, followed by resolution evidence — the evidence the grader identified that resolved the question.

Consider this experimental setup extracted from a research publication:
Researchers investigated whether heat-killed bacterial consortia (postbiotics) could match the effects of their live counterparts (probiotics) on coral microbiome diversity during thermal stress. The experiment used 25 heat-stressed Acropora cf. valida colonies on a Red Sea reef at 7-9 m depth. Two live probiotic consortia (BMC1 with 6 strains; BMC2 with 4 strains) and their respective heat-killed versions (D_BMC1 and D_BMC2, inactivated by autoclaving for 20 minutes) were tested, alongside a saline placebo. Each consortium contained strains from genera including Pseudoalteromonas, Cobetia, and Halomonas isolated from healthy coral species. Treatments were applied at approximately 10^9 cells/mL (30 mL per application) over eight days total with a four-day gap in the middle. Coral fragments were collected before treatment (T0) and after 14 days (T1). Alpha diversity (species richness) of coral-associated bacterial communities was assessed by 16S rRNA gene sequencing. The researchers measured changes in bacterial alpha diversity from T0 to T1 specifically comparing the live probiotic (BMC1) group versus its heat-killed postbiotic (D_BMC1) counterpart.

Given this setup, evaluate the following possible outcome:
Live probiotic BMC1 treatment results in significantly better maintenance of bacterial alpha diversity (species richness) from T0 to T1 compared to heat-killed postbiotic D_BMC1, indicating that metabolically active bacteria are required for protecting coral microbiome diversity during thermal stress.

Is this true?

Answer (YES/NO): NO